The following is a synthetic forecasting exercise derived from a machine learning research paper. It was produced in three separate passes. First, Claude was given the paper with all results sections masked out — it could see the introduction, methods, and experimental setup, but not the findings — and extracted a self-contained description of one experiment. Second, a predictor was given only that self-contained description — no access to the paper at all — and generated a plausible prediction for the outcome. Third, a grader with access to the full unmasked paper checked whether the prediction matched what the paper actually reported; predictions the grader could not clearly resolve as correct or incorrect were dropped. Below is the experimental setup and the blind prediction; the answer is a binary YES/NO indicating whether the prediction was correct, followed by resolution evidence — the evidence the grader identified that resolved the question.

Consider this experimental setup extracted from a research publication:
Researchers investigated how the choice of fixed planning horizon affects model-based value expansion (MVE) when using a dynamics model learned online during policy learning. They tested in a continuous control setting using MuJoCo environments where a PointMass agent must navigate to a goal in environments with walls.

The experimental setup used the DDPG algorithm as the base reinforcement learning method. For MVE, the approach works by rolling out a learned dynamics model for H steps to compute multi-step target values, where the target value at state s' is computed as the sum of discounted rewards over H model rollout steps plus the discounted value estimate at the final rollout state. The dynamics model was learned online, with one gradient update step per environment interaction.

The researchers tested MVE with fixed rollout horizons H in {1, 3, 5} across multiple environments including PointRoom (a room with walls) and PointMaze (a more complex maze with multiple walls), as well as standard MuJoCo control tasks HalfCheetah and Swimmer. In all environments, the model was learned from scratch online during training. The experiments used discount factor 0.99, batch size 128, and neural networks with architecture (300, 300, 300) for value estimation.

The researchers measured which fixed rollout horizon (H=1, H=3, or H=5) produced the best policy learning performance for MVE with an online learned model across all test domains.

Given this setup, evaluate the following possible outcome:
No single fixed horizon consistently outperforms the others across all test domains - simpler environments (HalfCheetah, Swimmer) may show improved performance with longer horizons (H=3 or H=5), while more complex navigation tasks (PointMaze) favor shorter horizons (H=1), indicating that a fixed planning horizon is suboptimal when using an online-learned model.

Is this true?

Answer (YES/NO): NO